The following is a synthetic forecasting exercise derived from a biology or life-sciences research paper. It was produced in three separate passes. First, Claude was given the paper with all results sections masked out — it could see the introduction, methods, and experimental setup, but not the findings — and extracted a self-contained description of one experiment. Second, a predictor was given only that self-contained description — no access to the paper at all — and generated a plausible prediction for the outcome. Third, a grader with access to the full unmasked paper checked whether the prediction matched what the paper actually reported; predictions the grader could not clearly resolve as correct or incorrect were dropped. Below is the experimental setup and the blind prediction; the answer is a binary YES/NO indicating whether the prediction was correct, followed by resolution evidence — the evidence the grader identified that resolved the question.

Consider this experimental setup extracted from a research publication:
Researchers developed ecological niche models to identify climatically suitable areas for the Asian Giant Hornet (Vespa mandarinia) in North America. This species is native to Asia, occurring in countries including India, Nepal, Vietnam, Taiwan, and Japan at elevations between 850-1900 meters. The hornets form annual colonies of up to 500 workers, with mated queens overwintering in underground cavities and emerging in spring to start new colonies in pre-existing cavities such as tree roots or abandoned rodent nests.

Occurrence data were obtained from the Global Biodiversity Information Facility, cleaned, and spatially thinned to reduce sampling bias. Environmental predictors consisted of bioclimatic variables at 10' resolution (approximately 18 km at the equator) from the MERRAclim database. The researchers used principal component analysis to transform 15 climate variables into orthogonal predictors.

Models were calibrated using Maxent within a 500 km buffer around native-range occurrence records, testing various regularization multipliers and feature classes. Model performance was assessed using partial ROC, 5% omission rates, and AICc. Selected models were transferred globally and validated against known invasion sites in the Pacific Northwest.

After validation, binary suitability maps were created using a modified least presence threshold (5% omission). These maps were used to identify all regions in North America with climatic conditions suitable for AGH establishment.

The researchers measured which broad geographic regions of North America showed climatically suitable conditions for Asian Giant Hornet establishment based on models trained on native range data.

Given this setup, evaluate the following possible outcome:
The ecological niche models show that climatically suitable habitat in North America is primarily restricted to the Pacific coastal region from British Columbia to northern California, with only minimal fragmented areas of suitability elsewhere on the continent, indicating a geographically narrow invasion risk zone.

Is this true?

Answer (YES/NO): NO